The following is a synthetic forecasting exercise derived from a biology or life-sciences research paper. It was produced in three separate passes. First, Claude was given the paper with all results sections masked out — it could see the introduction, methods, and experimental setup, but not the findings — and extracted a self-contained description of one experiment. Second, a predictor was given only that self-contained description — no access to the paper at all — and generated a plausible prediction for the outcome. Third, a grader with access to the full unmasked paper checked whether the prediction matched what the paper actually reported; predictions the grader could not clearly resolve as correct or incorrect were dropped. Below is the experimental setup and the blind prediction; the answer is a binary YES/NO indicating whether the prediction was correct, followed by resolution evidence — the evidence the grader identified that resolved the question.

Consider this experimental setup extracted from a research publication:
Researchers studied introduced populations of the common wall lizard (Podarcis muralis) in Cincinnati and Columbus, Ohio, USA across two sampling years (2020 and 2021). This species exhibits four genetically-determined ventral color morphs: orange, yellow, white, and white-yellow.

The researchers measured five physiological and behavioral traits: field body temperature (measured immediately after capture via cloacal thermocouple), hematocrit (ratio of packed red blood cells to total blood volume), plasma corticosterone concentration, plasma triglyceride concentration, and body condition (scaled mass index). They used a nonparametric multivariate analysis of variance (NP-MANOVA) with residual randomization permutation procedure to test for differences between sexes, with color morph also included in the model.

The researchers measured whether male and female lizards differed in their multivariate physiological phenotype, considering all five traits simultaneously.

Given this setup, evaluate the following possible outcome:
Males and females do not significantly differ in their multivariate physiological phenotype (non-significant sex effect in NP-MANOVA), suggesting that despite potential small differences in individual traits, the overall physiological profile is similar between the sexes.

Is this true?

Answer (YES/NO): NO